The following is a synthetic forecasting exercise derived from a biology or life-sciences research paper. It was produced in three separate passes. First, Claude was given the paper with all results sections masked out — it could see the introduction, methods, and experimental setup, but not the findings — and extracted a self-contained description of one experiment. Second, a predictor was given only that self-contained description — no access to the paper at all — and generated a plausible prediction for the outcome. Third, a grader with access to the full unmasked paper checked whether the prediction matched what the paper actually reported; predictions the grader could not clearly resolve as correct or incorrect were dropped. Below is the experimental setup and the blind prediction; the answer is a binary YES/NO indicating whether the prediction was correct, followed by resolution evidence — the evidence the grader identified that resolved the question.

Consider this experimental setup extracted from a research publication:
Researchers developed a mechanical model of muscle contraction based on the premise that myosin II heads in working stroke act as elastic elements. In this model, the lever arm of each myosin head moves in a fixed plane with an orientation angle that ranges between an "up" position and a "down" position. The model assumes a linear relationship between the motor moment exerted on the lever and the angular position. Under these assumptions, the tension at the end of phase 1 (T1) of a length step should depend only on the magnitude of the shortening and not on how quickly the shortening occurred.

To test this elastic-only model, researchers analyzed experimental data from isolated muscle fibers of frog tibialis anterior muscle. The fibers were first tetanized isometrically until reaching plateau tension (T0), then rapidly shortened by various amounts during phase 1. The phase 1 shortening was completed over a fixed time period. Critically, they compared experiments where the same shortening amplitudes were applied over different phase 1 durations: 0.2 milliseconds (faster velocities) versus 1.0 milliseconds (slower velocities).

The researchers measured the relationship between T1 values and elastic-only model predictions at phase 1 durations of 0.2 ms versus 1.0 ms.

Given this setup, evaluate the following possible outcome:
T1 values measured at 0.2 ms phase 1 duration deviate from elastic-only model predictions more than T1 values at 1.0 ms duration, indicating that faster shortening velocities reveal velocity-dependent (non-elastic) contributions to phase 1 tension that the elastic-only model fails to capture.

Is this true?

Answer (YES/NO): YES